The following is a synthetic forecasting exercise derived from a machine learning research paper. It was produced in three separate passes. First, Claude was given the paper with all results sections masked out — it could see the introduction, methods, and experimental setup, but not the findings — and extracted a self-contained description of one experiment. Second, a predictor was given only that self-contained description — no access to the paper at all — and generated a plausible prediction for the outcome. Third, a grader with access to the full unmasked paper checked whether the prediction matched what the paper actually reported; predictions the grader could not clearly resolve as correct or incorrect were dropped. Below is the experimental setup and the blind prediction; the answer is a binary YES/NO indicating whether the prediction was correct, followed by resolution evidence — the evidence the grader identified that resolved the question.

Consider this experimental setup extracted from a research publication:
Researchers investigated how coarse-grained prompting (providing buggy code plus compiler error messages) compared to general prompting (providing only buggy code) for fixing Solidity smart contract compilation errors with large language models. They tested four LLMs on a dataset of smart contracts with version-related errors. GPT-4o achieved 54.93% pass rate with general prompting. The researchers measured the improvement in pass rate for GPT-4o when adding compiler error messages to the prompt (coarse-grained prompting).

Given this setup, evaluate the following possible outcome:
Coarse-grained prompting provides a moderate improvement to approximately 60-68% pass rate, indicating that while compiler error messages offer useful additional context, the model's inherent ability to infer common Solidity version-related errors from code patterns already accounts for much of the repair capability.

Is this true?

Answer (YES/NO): NO